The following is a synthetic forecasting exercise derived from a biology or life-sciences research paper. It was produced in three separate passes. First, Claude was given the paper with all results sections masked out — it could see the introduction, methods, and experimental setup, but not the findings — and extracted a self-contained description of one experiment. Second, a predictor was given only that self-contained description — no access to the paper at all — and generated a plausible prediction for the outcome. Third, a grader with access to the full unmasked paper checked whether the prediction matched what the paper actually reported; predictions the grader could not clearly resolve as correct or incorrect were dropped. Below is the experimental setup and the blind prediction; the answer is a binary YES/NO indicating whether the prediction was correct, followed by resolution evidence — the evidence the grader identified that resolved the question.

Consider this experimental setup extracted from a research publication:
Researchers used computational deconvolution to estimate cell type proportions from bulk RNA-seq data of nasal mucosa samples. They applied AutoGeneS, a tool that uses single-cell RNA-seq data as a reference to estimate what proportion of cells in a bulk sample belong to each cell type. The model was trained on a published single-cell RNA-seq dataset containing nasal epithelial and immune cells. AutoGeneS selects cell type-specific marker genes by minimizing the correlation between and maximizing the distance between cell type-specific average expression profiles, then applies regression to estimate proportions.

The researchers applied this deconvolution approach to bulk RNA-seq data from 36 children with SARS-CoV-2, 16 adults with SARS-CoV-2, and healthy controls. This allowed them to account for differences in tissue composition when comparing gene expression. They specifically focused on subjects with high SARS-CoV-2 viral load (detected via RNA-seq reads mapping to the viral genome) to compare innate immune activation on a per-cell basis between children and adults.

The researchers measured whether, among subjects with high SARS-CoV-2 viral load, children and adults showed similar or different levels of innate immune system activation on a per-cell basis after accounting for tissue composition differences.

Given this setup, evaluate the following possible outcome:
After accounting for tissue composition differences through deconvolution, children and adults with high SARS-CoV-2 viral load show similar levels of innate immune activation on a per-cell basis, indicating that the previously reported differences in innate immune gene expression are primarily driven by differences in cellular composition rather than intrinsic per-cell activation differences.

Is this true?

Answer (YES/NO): NO